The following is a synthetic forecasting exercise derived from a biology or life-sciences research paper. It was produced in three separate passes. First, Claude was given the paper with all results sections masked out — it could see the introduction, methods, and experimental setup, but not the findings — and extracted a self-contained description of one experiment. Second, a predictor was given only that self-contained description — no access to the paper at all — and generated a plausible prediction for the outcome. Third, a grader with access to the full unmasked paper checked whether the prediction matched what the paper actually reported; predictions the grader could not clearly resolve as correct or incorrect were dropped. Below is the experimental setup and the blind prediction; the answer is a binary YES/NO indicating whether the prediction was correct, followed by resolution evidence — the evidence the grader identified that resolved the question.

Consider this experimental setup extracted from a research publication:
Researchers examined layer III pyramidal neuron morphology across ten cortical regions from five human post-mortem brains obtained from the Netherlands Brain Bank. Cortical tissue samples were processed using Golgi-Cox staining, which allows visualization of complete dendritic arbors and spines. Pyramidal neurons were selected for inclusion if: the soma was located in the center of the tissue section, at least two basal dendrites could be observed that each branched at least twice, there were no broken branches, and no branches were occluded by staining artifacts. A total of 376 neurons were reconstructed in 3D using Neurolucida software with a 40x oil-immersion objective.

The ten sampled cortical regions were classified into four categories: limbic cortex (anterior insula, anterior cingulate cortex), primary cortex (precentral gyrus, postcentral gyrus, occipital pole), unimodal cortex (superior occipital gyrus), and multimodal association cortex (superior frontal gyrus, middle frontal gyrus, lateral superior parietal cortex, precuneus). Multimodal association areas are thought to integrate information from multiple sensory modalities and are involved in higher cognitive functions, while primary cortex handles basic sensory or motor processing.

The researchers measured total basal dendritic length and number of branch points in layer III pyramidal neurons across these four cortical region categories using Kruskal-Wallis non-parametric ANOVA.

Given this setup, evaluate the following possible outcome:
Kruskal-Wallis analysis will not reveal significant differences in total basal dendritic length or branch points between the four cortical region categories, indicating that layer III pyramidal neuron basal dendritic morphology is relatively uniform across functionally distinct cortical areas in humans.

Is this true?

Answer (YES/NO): NO